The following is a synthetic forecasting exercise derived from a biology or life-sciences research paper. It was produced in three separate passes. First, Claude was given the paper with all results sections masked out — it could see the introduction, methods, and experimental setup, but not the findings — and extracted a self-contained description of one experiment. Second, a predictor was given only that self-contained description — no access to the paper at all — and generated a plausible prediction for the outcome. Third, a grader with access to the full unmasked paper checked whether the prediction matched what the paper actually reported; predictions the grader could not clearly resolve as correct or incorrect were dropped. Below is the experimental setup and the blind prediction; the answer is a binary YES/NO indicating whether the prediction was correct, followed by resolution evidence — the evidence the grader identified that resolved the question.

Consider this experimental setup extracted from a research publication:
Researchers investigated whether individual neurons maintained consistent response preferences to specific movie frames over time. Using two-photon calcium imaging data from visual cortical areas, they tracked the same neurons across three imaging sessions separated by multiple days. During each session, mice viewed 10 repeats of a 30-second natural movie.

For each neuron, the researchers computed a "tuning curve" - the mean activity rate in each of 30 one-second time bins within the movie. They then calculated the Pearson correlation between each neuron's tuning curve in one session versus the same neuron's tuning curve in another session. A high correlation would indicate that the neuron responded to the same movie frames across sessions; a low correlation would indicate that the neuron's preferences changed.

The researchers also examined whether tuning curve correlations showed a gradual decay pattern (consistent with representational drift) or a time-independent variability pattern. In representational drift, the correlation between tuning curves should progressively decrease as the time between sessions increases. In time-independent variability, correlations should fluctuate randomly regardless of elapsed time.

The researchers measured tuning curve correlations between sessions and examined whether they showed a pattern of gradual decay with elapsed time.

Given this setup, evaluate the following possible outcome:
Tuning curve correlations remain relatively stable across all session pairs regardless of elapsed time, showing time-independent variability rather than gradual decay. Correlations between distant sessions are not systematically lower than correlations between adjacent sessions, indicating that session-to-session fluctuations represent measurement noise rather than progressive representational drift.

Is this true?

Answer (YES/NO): NO